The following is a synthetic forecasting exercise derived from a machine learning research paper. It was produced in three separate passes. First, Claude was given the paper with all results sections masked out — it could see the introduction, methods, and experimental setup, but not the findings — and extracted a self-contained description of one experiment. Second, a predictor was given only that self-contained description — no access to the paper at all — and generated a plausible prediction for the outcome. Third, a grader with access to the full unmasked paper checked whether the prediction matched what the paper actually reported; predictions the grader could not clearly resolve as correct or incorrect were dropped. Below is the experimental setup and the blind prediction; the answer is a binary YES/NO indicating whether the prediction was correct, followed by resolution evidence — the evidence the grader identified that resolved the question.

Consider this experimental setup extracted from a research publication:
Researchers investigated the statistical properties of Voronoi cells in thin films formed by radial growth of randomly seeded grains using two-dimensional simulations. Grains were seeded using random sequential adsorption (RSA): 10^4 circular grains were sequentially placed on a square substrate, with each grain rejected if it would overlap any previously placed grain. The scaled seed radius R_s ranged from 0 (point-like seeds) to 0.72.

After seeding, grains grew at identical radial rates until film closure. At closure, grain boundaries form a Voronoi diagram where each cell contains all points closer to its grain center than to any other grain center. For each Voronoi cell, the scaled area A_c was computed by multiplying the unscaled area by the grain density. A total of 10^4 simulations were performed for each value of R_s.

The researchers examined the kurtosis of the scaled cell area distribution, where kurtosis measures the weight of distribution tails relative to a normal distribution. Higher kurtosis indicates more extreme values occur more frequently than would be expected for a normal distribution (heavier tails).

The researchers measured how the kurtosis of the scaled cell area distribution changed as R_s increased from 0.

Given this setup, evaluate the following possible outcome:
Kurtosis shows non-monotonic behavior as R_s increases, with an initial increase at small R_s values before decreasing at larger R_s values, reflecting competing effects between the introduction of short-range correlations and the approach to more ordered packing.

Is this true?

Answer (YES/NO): YES